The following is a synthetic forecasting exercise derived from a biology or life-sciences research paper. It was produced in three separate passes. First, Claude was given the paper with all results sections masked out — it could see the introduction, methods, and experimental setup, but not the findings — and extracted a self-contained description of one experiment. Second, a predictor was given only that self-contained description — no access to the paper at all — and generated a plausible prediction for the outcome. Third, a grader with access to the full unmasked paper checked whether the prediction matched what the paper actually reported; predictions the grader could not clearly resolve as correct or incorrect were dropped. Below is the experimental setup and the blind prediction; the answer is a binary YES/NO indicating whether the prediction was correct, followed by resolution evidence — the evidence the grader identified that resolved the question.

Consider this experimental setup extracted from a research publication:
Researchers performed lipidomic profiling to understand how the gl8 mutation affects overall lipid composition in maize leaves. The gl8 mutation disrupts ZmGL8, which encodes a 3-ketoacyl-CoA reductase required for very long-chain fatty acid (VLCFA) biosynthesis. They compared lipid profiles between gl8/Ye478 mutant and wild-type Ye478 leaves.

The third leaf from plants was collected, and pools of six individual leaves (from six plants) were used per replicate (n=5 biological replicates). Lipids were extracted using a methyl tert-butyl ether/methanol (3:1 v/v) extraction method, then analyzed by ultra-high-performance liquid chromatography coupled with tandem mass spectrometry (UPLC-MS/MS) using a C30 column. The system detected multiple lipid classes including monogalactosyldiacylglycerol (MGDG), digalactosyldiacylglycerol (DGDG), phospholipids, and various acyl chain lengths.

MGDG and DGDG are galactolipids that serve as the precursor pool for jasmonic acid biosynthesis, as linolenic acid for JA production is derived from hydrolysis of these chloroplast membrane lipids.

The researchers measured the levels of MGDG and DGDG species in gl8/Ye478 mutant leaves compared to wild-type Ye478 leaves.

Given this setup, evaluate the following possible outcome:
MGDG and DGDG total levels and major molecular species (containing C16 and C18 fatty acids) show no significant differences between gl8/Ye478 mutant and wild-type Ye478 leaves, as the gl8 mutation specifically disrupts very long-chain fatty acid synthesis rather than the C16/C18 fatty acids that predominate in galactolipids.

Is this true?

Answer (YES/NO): NO